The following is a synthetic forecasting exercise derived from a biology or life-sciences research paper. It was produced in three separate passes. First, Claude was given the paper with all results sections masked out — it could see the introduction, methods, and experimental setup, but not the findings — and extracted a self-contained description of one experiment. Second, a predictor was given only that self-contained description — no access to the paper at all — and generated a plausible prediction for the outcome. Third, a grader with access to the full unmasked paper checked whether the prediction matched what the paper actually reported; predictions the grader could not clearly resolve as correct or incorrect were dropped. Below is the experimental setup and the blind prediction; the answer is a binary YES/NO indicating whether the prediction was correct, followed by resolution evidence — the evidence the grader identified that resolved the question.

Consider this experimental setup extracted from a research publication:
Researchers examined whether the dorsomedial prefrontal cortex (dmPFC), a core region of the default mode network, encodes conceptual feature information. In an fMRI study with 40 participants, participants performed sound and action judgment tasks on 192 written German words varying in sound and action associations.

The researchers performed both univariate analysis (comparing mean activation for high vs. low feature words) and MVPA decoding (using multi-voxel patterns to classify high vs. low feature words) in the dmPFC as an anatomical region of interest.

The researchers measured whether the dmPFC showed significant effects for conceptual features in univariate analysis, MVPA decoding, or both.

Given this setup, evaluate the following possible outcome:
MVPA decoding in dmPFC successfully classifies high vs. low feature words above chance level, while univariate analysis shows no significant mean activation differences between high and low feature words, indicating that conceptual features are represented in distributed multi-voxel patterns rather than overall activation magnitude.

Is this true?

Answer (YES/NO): YES